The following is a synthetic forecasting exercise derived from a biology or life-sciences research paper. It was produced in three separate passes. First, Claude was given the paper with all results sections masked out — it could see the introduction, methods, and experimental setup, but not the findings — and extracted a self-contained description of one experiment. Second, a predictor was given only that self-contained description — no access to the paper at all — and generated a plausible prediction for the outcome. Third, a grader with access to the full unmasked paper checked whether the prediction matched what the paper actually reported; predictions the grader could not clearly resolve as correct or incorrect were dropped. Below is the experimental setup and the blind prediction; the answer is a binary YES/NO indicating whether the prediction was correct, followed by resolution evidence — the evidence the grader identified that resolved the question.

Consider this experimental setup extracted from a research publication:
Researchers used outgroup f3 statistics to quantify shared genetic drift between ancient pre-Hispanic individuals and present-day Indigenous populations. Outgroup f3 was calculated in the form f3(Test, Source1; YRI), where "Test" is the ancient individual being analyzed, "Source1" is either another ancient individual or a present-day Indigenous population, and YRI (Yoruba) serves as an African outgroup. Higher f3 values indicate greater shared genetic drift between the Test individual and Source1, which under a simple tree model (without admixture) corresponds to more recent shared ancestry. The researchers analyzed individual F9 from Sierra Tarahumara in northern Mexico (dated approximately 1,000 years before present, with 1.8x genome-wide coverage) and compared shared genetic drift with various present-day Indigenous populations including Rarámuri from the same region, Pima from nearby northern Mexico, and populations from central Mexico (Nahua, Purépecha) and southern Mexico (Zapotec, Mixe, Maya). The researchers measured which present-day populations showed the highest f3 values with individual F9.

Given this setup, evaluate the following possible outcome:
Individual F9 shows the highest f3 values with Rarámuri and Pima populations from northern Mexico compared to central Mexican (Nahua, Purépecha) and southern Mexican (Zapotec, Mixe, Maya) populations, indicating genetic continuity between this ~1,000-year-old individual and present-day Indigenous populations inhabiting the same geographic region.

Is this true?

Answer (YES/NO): NO